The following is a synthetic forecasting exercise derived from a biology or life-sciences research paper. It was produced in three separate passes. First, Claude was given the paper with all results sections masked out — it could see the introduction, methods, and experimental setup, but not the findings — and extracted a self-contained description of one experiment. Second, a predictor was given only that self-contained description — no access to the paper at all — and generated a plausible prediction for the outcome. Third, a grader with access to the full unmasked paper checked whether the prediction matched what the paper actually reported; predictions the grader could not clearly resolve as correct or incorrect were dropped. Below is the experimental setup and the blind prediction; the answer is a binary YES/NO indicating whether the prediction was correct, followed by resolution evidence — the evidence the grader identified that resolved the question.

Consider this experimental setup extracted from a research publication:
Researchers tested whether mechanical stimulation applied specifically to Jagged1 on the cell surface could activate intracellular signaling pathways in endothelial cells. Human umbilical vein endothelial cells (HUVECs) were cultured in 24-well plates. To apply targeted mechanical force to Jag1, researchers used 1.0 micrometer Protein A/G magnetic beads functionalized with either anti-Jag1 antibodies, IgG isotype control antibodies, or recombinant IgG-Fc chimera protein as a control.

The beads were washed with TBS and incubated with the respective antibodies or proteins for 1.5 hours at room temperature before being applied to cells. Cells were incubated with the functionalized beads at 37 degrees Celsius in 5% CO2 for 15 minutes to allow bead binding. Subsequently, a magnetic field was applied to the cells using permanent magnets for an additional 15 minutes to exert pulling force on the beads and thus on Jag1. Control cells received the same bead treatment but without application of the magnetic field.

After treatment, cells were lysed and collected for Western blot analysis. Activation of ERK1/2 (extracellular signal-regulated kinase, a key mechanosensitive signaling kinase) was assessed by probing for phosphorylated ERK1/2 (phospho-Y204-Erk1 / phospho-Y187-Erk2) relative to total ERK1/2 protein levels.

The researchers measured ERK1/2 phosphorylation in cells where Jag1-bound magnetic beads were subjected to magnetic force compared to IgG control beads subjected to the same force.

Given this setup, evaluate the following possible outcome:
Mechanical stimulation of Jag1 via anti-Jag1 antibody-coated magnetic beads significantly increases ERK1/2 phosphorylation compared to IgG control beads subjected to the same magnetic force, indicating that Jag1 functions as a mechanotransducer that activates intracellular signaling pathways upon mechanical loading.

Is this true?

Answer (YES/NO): YES